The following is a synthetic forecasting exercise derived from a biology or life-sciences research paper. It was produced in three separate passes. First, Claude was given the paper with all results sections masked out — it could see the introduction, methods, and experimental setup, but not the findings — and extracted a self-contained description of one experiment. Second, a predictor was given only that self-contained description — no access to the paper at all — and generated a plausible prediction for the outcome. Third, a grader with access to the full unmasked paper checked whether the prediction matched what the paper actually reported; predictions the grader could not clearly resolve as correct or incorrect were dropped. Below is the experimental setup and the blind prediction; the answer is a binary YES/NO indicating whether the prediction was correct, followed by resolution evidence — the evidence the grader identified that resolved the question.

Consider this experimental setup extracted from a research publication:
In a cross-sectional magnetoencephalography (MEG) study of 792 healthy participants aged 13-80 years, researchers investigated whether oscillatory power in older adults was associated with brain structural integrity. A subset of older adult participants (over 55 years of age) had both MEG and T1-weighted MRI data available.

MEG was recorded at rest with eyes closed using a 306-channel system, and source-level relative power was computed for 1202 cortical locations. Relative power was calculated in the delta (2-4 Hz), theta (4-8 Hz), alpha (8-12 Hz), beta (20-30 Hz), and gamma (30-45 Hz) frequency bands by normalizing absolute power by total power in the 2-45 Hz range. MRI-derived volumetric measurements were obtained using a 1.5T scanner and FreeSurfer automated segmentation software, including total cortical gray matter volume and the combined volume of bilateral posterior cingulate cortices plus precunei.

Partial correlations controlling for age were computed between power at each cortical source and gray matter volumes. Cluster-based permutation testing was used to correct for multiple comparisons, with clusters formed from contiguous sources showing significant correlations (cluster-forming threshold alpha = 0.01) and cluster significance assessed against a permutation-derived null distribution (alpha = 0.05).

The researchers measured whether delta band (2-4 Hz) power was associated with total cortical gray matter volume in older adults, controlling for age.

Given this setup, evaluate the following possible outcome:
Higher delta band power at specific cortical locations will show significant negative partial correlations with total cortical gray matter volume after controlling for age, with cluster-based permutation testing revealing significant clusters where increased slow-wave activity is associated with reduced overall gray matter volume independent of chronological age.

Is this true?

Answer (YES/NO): NO